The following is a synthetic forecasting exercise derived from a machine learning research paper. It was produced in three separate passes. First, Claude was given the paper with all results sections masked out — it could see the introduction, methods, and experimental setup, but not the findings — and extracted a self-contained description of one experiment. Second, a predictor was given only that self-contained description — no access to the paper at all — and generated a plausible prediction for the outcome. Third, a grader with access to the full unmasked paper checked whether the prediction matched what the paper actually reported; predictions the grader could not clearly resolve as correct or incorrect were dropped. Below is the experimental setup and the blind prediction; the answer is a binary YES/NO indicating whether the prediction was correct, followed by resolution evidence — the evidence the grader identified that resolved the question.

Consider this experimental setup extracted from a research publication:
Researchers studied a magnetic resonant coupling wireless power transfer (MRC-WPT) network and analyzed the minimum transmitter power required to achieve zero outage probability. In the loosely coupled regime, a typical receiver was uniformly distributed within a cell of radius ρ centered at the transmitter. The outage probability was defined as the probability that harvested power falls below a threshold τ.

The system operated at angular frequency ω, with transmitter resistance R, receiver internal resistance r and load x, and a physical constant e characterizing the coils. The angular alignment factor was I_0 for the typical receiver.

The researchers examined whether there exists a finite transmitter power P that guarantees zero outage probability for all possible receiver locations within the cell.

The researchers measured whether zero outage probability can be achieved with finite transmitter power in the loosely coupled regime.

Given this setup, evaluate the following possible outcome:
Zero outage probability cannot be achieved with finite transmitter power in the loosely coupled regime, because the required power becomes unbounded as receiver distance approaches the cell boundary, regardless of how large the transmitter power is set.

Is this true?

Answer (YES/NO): NO